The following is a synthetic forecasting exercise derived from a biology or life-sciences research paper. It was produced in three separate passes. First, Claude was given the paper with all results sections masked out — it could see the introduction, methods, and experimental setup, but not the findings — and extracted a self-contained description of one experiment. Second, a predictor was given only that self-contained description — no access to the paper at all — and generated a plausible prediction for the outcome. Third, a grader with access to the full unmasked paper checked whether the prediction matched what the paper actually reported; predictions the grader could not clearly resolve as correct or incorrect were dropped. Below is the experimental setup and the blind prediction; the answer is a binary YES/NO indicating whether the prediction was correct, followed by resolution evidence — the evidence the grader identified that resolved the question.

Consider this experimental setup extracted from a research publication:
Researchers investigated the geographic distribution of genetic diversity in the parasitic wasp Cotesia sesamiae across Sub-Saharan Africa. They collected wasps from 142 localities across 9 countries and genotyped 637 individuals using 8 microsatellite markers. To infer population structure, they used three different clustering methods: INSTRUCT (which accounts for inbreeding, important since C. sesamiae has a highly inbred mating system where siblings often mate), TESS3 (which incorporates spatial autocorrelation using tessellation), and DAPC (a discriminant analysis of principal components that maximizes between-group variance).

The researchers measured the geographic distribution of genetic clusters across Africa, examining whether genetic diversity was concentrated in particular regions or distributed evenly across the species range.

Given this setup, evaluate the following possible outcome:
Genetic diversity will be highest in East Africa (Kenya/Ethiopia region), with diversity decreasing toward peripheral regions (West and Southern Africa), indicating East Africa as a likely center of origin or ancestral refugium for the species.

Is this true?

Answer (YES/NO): YES